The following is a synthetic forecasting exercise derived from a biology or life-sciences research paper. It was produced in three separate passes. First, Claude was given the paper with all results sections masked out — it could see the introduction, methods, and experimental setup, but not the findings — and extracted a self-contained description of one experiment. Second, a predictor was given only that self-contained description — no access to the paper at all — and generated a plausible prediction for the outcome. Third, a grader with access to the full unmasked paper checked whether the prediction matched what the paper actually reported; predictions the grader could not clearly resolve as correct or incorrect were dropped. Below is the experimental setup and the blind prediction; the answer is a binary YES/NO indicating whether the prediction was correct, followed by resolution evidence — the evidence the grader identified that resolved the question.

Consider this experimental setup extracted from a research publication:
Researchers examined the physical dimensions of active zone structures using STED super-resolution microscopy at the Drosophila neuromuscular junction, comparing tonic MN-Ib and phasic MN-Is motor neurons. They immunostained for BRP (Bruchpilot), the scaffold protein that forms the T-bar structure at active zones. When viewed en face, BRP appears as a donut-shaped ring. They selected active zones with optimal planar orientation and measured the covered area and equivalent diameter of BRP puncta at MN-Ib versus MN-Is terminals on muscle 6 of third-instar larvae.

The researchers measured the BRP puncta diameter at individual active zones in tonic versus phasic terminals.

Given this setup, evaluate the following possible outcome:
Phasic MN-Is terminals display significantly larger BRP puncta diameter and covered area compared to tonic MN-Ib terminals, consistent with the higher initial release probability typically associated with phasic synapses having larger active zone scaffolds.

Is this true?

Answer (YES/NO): NO